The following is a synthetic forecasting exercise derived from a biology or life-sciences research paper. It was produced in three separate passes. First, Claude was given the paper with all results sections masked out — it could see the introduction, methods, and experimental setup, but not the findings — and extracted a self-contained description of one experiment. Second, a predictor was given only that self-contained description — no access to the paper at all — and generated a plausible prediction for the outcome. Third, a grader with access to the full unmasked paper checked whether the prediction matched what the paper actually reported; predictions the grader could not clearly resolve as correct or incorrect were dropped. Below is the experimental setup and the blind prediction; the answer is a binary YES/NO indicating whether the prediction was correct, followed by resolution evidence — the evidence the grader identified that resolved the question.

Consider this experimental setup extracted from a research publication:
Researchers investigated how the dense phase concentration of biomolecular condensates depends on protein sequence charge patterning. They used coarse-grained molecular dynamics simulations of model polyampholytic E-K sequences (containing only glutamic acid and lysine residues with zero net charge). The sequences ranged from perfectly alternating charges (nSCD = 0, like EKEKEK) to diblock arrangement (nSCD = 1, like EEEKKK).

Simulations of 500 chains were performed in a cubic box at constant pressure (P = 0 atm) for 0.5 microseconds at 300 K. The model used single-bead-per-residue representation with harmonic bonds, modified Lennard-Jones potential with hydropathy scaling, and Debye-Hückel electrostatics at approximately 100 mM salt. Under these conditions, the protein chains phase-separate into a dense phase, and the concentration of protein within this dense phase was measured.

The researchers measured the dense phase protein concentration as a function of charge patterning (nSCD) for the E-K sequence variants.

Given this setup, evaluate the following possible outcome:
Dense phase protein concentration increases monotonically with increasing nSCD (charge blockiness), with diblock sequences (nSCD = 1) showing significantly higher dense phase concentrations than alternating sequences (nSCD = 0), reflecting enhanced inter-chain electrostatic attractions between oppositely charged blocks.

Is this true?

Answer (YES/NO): YES